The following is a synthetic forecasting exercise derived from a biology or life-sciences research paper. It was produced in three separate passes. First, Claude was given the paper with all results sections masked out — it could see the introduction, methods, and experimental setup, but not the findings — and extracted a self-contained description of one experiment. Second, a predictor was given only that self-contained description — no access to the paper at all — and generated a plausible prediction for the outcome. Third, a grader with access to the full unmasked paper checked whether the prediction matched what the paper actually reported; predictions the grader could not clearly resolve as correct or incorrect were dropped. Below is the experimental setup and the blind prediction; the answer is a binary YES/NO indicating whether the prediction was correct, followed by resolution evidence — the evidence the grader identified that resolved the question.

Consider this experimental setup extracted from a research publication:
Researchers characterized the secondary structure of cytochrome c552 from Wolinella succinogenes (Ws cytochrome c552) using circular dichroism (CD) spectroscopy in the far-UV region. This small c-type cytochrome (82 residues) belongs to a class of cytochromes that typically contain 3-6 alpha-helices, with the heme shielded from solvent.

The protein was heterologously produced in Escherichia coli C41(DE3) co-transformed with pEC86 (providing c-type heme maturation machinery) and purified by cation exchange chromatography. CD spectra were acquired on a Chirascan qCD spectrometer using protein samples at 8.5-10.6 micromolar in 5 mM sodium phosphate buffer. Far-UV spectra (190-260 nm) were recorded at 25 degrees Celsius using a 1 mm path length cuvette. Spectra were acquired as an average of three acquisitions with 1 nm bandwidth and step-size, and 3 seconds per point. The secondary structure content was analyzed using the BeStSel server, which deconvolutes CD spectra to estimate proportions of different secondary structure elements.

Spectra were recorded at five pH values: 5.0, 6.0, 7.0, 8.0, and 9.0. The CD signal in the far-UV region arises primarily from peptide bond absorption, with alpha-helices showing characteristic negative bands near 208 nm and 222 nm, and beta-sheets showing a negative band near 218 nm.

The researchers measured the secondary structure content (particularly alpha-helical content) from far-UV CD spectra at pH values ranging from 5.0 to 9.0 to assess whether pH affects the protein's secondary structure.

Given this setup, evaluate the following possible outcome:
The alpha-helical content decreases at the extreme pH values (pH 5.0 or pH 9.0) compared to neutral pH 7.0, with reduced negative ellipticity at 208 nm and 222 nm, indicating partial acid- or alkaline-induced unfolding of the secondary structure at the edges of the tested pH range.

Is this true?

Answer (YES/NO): YES